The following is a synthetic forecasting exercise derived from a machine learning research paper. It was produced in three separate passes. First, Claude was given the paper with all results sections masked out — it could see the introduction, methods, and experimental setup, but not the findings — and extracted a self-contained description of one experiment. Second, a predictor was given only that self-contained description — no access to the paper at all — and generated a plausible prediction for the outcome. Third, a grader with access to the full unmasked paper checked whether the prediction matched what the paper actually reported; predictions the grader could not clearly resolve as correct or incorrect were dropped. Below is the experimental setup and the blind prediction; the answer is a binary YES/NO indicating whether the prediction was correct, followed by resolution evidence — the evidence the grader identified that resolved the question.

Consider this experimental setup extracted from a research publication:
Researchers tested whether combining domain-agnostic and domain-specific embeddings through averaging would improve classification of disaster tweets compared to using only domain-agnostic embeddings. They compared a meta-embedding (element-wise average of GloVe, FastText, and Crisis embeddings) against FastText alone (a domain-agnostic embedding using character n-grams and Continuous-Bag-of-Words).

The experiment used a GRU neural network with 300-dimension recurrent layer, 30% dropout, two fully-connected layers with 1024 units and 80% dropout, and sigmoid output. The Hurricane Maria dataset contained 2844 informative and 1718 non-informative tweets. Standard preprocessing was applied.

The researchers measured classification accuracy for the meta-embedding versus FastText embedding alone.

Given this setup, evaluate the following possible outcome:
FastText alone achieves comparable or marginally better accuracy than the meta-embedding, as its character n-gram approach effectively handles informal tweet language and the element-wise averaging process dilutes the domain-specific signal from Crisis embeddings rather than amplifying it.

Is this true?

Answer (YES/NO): NO